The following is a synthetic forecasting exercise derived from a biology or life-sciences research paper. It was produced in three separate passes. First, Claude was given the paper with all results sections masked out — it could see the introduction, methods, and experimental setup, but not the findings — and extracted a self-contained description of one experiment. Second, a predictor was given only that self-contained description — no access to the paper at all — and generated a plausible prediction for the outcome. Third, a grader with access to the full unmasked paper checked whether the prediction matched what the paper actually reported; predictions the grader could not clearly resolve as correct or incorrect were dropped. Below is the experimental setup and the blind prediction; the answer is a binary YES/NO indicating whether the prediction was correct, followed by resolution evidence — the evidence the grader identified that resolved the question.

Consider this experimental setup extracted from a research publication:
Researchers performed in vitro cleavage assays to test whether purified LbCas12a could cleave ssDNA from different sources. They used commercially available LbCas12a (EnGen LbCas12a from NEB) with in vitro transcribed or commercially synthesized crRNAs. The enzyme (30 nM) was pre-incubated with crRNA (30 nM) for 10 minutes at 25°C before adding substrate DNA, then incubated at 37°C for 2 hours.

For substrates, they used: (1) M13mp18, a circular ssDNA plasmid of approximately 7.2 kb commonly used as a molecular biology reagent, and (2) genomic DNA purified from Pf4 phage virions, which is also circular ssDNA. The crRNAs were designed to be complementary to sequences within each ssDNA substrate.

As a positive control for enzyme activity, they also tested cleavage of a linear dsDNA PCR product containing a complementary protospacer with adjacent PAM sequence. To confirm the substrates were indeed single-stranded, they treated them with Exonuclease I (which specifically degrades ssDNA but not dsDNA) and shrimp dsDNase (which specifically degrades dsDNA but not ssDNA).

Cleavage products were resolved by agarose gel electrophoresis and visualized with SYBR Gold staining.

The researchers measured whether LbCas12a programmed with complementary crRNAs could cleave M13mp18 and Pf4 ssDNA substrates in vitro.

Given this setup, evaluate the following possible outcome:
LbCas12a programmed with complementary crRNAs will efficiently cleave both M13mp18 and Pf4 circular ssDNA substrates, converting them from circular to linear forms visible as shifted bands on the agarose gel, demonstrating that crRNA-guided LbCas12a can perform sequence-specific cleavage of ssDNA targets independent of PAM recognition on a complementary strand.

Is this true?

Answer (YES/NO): NO